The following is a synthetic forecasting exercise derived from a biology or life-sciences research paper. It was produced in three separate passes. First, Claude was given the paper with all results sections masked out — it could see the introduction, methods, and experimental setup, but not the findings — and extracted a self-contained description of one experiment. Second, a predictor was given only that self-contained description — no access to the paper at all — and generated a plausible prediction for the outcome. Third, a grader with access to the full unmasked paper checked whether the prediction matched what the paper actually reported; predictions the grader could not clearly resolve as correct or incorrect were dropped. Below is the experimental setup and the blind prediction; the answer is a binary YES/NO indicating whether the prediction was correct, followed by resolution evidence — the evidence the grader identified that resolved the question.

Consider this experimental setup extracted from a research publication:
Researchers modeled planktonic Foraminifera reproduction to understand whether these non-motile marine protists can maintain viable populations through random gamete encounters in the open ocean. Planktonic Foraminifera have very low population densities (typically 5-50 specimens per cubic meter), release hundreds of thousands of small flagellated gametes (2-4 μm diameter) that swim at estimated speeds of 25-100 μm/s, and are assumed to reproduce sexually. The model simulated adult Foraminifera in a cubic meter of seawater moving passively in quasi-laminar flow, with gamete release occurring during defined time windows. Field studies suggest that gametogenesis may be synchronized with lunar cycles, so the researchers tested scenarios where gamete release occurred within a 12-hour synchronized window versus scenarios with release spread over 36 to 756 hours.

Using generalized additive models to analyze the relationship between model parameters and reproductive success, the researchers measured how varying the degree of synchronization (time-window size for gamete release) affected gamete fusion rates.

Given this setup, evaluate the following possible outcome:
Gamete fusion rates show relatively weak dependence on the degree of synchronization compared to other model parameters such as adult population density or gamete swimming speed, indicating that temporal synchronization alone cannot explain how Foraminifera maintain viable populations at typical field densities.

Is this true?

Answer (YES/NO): NO